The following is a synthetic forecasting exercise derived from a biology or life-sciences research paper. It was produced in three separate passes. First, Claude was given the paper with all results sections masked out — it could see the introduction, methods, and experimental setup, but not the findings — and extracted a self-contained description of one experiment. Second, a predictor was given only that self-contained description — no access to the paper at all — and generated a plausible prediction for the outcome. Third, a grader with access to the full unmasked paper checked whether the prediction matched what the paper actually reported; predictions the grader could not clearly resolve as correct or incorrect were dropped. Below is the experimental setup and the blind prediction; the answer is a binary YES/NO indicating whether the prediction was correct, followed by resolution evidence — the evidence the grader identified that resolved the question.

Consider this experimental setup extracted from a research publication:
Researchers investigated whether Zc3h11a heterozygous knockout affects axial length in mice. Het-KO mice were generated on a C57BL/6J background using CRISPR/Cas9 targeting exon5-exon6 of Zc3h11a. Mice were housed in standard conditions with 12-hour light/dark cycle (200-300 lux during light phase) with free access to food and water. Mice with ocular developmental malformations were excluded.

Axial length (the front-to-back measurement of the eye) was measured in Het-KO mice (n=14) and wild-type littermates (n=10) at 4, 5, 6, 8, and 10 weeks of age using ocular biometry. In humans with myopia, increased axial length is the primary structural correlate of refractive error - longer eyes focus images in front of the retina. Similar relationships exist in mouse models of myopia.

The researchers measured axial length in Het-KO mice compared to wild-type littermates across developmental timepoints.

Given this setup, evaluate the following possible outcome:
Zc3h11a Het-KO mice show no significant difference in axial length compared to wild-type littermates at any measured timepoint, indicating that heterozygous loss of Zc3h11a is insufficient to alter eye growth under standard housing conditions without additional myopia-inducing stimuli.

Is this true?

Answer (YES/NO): NO